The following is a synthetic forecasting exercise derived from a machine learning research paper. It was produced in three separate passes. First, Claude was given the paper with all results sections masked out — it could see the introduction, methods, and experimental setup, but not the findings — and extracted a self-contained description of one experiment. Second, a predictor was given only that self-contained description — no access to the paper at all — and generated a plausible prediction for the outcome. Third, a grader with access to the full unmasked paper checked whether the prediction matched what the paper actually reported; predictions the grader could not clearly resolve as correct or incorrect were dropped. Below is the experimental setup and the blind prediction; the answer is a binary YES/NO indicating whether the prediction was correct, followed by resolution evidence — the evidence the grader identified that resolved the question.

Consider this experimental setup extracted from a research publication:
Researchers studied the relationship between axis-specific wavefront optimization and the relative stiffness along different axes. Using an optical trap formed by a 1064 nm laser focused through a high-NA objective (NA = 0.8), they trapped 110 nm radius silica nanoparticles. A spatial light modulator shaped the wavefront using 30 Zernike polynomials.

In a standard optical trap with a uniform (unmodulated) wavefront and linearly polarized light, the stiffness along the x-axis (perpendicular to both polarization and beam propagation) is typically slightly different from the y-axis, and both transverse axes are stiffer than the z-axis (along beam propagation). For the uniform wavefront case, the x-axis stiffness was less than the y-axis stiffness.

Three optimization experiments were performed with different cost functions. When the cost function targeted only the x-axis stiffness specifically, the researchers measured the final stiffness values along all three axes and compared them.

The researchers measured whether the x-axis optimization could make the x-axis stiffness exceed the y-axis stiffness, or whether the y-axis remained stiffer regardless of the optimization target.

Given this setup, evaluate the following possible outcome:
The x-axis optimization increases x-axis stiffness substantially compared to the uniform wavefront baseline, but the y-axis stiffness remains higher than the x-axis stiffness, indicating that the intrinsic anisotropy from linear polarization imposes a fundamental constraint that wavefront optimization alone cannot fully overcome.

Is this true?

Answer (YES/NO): NO